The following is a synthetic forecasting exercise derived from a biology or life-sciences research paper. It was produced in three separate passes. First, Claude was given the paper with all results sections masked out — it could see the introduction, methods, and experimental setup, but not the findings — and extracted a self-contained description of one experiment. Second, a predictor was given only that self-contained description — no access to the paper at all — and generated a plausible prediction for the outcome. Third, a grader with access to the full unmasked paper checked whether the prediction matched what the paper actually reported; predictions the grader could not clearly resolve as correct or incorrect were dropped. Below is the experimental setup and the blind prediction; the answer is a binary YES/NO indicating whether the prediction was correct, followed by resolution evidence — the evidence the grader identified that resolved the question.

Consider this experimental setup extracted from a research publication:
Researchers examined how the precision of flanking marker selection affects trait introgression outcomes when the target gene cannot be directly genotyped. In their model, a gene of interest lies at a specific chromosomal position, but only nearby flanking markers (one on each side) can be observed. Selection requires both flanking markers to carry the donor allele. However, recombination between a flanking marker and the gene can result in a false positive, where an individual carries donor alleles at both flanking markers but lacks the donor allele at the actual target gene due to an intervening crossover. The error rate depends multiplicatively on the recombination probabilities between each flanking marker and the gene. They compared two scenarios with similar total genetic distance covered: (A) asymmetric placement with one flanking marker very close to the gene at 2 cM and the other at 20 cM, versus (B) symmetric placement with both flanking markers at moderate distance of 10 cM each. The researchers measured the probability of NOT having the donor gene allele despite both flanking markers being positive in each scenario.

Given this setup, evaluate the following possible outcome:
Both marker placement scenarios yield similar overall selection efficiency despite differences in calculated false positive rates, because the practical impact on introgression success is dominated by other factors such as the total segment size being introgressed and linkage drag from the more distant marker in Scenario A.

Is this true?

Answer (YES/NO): NO